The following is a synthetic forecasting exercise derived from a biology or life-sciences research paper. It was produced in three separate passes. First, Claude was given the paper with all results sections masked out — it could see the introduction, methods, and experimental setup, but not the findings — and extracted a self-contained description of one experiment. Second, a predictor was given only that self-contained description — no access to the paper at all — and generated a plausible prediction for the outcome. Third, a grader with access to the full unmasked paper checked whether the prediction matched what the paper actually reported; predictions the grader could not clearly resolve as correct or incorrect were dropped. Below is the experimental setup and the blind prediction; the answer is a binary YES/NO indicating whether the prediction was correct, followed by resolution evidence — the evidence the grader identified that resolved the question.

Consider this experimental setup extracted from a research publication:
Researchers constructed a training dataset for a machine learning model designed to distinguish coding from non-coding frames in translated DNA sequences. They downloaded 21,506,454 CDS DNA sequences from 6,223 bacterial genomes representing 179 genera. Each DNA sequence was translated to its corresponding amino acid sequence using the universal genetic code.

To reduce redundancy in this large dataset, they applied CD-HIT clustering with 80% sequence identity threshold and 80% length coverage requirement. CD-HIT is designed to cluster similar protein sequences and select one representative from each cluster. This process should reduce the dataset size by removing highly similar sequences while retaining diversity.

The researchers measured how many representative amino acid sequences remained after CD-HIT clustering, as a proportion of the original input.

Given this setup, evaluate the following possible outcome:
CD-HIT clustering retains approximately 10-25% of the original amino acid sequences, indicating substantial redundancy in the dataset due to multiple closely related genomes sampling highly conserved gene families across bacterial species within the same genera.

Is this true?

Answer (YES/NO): YES